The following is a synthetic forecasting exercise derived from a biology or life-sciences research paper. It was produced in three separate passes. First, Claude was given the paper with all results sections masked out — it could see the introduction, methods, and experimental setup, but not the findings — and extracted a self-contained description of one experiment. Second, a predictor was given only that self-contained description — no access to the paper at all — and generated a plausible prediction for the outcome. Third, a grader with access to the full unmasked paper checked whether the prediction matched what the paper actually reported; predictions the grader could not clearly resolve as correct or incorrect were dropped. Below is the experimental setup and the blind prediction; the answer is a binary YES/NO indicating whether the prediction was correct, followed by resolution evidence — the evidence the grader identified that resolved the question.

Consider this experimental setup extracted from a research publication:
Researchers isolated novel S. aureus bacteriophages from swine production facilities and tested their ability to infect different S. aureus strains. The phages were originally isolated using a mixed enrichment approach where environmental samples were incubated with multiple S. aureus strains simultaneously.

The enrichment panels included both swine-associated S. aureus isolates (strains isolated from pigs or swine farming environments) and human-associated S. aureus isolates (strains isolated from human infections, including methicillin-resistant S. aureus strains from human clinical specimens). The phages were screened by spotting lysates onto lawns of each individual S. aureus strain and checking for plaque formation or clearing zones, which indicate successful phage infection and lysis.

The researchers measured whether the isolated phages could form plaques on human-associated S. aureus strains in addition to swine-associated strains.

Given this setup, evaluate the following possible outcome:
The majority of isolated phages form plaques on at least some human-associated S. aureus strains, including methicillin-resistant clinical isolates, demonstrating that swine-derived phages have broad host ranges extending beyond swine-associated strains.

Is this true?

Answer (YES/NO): YES